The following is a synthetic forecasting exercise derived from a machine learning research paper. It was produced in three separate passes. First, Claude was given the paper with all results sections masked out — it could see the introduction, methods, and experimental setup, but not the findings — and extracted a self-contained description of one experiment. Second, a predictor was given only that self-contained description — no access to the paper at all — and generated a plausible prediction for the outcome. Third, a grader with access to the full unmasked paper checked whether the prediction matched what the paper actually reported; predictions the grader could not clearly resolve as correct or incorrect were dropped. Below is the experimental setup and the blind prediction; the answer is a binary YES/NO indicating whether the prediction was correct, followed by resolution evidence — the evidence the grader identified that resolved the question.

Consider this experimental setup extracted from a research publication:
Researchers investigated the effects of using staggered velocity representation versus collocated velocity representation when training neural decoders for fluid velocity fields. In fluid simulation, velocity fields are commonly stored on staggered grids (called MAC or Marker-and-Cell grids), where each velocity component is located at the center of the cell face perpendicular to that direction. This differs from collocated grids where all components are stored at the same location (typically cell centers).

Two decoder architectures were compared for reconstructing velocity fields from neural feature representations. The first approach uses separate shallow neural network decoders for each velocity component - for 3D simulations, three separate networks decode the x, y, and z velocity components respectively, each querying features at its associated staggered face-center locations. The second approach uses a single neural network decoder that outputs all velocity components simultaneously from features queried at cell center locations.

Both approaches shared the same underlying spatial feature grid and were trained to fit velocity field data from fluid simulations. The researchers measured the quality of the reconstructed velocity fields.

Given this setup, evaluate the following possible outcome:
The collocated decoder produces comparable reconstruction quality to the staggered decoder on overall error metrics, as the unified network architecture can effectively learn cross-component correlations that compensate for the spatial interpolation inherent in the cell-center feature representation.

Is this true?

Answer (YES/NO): NO